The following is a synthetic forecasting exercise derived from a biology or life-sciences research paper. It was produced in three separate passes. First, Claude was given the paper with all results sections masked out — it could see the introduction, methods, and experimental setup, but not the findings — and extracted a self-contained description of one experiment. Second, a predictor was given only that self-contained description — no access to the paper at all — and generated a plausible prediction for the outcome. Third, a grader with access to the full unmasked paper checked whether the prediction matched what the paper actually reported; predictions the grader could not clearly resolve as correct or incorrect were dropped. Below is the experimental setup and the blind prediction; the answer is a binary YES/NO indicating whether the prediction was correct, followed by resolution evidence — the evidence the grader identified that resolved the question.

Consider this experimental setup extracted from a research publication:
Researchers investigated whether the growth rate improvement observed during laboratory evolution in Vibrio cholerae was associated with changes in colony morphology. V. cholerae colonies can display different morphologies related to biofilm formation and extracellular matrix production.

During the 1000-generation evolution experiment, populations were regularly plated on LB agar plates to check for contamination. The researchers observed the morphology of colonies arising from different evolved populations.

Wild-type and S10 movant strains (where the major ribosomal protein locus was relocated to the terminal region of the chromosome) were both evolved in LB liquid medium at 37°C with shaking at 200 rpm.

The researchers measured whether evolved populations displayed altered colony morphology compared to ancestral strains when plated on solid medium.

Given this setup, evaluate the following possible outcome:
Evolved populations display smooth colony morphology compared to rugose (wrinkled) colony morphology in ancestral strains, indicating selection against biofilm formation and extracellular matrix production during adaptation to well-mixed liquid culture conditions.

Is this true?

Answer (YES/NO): NO